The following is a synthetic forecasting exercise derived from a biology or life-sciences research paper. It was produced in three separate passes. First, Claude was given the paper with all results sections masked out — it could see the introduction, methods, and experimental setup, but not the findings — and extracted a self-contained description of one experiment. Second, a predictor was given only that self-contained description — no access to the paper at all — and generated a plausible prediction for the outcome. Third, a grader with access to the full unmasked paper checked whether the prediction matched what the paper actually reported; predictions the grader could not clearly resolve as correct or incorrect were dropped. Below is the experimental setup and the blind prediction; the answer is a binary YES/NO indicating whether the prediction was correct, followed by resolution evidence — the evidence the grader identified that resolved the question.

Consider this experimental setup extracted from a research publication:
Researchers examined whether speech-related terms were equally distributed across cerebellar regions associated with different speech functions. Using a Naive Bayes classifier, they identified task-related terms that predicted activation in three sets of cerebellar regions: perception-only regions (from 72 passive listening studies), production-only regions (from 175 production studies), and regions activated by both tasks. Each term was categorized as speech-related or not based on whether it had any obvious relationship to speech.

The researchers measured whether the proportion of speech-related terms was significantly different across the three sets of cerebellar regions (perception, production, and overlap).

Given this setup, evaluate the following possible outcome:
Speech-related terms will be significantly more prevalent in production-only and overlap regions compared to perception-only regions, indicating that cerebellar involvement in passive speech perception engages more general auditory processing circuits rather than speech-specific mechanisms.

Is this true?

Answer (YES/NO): NO